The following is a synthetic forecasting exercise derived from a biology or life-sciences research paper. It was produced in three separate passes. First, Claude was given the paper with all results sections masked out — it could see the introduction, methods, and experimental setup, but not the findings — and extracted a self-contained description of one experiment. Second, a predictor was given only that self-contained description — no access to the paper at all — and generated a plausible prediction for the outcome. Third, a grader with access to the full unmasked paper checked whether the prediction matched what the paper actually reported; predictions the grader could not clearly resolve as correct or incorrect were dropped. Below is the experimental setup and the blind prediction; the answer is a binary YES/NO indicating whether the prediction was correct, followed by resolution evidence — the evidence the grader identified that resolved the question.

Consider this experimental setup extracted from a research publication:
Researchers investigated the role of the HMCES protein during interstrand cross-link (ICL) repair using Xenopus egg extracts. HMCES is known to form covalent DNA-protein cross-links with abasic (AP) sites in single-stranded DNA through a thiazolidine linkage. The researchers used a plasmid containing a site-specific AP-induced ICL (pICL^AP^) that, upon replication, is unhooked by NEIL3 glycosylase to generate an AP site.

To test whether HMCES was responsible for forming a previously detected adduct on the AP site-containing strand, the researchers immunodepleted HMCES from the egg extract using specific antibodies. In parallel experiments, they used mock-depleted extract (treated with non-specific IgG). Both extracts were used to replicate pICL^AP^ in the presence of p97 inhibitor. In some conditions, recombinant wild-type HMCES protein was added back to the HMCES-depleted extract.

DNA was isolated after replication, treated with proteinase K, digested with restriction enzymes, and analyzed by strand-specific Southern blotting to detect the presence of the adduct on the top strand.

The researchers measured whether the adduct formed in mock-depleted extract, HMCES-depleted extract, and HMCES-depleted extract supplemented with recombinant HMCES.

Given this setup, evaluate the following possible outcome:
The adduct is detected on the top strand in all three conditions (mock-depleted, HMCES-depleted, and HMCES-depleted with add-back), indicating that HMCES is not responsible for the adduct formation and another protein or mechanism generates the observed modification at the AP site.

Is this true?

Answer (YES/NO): NO